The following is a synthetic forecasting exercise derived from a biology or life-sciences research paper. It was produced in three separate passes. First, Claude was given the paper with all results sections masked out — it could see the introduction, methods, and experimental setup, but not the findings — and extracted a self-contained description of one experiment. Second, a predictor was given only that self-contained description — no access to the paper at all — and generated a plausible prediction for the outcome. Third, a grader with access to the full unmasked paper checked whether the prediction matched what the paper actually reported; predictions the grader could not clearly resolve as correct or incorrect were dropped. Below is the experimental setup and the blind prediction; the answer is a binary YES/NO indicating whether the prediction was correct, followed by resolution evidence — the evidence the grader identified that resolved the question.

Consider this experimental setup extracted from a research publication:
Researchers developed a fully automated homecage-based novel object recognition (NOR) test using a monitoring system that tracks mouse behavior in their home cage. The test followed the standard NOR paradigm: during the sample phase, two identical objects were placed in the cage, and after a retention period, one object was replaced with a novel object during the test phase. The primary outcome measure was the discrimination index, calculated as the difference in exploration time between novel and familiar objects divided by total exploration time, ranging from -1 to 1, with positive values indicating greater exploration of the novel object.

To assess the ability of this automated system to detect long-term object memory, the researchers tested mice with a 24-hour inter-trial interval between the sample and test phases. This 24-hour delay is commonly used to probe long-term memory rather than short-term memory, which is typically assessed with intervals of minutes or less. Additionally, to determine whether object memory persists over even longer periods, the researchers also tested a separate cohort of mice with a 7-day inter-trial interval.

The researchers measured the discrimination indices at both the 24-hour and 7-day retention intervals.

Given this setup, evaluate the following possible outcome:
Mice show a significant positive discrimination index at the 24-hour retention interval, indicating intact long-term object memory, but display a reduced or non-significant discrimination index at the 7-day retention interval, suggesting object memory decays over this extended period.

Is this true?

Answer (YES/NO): NO